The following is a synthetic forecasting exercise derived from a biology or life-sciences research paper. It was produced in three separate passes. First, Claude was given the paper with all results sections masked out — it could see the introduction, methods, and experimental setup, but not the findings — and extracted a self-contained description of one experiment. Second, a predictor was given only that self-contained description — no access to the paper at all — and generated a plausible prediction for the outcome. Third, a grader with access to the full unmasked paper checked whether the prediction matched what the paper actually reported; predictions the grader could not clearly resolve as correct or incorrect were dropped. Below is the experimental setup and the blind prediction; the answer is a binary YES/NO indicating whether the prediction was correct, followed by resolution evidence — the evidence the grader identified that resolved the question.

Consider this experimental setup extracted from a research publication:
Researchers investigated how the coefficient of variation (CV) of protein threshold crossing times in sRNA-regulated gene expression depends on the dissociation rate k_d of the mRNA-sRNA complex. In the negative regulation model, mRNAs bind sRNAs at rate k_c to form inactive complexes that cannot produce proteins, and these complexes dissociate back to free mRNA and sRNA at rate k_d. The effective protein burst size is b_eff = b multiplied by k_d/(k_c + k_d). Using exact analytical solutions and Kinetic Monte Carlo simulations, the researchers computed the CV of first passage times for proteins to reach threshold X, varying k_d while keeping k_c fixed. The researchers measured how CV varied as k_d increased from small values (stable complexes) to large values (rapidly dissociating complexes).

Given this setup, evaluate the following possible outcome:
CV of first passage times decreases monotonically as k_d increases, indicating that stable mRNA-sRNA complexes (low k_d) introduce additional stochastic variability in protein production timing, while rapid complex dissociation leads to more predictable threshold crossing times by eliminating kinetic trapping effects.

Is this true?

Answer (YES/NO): NO